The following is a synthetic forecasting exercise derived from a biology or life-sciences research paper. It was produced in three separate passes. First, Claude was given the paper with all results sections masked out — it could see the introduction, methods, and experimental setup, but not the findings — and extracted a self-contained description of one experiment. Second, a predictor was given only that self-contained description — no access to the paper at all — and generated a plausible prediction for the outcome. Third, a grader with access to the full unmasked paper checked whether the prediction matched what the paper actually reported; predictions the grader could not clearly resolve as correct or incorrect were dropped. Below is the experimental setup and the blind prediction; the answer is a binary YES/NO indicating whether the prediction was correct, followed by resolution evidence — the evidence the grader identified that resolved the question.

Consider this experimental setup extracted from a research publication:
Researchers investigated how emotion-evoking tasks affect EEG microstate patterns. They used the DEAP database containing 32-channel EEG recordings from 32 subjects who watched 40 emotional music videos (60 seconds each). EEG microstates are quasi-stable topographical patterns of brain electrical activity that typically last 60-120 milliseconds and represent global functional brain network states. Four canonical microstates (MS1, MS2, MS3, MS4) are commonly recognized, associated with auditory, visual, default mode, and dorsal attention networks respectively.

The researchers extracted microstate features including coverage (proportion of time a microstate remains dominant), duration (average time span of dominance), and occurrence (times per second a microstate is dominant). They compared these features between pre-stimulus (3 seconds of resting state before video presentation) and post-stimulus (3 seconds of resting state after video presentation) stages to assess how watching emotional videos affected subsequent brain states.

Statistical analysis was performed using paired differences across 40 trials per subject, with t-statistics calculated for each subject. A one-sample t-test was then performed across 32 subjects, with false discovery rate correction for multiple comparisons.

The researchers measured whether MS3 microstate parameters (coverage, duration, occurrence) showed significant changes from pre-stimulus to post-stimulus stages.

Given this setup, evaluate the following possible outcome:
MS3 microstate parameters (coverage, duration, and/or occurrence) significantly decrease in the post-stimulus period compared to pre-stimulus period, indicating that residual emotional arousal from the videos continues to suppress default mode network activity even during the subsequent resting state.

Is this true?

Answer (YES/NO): YES